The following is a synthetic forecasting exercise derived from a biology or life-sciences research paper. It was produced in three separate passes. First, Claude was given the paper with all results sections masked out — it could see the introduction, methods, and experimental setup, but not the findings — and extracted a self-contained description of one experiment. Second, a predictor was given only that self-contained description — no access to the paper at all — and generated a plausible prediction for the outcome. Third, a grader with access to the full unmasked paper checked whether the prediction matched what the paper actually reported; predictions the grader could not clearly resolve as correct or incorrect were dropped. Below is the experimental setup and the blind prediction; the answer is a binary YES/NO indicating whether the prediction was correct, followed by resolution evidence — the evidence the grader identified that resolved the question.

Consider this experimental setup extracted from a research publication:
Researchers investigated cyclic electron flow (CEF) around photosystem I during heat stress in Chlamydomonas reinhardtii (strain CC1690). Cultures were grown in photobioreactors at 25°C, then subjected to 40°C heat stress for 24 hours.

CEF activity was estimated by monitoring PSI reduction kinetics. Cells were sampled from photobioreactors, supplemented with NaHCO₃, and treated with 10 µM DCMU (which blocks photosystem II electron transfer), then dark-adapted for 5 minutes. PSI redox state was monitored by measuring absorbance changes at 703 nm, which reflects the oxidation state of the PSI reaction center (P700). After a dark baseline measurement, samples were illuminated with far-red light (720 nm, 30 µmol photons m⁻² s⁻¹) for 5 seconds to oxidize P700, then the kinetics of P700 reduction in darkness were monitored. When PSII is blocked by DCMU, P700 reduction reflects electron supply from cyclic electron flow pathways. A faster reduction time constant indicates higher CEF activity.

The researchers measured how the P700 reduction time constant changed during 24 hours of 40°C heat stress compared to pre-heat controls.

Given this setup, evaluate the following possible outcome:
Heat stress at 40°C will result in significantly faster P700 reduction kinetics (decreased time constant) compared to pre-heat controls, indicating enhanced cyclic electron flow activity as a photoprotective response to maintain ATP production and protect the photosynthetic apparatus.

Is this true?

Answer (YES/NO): YES